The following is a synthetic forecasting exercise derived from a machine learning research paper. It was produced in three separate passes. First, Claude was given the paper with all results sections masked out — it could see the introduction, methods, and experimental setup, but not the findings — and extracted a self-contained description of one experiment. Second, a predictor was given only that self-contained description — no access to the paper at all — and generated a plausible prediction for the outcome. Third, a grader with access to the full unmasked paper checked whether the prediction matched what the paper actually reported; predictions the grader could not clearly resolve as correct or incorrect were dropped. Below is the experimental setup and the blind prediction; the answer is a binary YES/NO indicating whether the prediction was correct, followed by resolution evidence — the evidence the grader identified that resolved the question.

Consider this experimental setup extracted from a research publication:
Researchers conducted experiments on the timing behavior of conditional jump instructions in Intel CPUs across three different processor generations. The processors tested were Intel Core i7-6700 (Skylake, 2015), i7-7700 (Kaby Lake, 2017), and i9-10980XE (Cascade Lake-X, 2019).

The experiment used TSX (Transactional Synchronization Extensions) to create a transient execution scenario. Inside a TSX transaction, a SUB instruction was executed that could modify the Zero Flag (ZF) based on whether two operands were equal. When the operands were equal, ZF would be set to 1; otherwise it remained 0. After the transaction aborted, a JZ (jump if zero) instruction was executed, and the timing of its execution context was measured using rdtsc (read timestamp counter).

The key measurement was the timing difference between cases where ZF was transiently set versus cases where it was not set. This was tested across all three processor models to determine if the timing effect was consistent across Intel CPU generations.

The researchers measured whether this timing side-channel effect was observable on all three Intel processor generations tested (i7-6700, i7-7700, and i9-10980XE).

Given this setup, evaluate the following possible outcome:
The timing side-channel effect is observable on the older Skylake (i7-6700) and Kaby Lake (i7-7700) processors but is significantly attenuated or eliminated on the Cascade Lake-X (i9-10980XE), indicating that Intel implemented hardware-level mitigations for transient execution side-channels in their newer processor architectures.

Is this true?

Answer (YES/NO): NO